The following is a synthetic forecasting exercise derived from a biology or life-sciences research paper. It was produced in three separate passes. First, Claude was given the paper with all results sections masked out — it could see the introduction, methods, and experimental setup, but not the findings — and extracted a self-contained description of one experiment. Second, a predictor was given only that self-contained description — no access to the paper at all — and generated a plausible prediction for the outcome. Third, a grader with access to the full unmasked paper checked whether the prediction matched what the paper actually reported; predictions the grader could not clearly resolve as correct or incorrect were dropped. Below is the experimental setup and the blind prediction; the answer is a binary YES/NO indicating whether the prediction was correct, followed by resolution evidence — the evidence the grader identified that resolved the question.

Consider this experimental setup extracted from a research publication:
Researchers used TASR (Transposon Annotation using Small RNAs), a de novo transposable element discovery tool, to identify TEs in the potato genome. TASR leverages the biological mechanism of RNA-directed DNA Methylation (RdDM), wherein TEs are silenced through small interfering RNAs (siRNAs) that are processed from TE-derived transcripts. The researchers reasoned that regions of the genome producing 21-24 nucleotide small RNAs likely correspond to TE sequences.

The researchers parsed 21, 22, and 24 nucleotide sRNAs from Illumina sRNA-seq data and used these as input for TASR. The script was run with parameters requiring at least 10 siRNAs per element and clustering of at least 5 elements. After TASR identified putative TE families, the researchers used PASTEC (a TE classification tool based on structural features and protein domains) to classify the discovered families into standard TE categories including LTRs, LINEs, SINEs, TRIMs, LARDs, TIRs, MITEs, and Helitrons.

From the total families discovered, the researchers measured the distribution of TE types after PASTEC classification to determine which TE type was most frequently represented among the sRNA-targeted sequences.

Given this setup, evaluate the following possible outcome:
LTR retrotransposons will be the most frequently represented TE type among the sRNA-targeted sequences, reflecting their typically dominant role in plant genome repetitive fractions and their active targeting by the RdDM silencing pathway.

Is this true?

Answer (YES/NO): YES